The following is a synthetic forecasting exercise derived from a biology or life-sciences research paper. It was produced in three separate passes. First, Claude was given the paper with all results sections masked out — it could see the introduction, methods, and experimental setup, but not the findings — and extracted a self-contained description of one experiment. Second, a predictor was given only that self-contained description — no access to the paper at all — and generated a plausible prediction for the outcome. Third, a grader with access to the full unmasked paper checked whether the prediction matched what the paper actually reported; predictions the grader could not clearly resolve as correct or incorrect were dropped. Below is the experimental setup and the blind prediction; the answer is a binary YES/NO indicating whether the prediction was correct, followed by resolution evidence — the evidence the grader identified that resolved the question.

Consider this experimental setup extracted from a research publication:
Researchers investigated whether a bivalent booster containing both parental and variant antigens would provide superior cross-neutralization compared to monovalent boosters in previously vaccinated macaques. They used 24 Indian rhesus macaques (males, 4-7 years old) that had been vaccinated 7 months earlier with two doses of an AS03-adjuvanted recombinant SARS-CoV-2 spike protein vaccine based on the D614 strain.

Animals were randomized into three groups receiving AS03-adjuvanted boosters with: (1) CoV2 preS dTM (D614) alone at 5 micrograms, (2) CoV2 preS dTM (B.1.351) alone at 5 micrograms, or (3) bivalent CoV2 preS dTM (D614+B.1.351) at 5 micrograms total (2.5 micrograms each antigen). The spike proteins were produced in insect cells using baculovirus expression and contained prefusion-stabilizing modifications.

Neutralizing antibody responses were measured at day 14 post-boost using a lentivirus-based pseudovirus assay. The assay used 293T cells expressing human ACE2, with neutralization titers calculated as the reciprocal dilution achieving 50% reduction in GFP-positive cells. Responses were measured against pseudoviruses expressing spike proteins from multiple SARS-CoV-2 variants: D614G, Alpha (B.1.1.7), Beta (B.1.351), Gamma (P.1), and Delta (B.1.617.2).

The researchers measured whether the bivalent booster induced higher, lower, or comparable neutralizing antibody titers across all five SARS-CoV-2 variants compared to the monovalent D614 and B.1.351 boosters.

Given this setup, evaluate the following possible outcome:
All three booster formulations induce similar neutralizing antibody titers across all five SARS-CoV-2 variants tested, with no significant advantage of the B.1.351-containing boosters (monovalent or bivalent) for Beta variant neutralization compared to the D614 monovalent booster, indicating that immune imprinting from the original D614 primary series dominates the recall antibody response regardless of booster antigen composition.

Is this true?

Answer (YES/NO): NO